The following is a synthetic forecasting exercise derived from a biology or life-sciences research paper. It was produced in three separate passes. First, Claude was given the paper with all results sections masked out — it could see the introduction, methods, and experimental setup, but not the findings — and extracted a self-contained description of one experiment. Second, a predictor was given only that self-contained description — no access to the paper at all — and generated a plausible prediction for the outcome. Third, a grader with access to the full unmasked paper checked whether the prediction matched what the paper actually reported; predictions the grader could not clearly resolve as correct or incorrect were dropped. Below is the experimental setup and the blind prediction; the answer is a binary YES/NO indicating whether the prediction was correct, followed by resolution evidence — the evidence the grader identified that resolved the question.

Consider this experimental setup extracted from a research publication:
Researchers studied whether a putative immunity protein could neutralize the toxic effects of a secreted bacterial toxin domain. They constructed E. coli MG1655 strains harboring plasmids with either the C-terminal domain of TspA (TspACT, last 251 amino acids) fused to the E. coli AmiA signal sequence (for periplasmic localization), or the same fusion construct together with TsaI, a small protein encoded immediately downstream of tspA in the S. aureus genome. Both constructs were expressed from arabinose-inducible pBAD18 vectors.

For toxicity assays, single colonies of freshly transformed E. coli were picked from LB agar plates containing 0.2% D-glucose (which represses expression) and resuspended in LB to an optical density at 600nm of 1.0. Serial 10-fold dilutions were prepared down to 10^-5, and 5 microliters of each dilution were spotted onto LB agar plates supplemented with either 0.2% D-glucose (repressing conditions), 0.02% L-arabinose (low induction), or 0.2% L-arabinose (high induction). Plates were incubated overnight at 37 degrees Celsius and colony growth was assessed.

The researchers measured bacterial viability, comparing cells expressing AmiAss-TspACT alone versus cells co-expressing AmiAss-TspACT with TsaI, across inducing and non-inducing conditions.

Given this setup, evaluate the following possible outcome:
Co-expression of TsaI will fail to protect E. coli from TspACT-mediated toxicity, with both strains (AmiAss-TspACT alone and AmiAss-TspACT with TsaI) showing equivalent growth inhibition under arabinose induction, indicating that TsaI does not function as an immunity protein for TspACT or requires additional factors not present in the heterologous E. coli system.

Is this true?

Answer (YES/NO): NO